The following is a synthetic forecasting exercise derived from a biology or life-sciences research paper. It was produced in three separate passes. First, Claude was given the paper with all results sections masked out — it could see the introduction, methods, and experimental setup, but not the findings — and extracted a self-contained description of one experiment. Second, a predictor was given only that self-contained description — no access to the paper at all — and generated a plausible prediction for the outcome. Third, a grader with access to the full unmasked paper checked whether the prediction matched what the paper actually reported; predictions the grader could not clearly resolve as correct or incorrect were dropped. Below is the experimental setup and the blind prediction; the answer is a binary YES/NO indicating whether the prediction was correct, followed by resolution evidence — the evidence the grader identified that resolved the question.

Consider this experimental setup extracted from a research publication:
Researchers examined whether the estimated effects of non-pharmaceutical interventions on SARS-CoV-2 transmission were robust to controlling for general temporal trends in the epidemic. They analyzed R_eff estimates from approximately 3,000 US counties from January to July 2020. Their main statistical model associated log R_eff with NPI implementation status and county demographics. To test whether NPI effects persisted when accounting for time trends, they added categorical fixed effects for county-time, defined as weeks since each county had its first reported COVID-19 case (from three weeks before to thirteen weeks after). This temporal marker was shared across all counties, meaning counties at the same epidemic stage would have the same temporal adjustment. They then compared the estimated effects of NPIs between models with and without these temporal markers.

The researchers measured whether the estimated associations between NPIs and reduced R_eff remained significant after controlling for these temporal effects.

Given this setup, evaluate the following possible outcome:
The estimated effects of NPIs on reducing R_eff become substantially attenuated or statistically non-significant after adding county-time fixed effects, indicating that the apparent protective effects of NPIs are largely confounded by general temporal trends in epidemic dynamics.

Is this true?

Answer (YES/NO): NO